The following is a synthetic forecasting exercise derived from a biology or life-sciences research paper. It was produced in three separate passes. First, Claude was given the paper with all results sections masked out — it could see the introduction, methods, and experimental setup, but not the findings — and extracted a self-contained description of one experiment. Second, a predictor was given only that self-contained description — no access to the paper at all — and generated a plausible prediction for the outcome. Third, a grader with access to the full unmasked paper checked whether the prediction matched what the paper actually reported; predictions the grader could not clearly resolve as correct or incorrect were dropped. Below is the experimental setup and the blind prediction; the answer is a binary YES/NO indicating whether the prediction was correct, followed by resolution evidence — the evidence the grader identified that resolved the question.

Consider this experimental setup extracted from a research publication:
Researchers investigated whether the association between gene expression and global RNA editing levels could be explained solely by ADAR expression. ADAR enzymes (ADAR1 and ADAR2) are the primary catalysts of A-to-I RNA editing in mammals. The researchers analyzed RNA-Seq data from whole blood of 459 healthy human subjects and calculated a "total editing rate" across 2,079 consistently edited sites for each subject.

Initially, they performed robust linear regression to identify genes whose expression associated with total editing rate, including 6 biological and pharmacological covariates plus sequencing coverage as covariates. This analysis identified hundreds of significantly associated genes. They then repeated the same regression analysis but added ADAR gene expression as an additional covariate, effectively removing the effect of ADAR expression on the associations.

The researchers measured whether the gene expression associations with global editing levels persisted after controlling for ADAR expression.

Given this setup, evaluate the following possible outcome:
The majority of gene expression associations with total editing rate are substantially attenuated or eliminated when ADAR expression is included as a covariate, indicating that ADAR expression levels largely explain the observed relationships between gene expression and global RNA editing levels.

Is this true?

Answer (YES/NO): YES